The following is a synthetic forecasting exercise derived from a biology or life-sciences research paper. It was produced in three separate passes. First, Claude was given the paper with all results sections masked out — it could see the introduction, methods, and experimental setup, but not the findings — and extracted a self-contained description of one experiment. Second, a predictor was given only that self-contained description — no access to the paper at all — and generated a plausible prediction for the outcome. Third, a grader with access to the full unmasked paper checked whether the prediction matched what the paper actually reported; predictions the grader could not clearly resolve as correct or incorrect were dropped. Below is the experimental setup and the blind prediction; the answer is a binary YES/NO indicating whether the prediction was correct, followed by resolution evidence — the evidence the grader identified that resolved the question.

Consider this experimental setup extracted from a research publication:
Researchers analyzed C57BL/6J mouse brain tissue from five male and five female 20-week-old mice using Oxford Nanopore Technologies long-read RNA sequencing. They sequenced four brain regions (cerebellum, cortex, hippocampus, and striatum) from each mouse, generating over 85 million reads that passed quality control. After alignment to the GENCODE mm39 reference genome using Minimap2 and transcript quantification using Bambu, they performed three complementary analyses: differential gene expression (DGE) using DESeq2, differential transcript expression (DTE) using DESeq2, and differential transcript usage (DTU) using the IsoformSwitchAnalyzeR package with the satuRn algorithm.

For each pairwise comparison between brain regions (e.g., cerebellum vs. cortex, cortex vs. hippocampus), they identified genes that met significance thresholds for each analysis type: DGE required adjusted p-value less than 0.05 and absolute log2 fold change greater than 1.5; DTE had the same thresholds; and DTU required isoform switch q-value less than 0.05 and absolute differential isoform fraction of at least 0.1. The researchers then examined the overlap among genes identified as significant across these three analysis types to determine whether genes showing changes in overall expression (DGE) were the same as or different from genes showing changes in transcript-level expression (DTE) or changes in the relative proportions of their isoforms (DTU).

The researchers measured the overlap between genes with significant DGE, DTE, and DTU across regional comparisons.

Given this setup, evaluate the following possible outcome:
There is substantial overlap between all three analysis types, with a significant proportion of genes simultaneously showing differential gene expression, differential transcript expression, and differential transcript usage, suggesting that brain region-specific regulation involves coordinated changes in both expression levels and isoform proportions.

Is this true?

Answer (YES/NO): NO